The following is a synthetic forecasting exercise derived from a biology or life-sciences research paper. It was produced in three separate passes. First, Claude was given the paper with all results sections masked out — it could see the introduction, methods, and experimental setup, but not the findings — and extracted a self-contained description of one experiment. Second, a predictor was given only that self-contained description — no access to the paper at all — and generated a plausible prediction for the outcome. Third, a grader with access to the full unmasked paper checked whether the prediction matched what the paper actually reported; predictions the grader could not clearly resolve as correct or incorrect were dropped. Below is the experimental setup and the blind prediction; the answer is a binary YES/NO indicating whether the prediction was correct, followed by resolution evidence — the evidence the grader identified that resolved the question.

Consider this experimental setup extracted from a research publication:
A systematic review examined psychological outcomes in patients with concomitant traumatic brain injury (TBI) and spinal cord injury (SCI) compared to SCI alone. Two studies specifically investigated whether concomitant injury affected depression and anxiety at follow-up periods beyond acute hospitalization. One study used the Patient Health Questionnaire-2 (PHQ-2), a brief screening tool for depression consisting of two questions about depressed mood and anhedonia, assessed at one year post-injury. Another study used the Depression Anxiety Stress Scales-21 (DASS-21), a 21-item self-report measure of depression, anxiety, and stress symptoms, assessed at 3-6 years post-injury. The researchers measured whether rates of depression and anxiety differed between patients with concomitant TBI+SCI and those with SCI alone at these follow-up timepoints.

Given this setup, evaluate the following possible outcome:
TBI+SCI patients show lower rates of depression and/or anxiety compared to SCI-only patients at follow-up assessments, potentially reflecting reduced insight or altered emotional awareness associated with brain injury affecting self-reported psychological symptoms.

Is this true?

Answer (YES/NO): NO